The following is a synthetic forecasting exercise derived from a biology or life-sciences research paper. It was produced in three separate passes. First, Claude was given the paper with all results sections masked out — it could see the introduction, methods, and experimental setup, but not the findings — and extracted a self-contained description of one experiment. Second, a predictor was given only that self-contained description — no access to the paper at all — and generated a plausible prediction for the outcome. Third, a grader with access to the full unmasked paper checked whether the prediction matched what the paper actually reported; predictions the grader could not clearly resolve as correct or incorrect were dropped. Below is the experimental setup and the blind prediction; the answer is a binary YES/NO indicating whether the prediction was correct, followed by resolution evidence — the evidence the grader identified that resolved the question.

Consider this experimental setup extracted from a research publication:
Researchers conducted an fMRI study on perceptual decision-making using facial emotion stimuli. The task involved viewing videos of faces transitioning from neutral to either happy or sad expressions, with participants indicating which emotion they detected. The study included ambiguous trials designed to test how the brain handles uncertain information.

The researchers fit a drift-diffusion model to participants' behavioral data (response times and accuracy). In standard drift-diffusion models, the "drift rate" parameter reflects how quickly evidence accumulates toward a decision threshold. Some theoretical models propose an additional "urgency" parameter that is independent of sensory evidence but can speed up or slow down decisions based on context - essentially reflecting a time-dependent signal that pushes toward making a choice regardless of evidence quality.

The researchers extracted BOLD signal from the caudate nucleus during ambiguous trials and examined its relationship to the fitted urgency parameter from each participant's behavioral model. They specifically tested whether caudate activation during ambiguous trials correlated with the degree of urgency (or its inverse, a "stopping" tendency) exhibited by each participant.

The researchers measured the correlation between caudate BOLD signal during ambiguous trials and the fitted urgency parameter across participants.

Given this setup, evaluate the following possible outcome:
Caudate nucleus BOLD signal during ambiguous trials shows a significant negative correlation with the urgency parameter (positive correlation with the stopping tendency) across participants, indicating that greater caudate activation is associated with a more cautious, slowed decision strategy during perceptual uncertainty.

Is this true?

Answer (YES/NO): NO